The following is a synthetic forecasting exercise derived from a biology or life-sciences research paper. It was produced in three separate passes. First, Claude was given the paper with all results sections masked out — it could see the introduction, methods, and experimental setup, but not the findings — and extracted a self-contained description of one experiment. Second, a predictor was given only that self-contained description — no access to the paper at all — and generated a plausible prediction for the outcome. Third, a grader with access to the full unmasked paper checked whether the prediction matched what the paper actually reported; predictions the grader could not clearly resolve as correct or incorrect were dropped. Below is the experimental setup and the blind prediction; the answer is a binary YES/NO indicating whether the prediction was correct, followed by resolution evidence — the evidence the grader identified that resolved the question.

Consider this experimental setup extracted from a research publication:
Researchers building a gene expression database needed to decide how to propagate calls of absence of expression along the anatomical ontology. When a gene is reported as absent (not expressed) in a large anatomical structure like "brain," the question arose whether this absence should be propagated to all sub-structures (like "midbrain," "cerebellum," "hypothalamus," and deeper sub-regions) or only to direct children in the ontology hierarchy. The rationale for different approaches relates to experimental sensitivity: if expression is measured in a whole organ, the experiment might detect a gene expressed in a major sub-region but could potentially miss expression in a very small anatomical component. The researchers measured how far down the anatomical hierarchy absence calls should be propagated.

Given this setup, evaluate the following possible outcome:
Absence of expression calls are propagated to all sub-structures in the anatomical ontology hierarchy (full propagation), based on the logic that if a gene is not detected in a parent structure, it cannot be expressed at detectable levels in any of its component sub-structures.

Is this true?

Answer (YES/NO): NO